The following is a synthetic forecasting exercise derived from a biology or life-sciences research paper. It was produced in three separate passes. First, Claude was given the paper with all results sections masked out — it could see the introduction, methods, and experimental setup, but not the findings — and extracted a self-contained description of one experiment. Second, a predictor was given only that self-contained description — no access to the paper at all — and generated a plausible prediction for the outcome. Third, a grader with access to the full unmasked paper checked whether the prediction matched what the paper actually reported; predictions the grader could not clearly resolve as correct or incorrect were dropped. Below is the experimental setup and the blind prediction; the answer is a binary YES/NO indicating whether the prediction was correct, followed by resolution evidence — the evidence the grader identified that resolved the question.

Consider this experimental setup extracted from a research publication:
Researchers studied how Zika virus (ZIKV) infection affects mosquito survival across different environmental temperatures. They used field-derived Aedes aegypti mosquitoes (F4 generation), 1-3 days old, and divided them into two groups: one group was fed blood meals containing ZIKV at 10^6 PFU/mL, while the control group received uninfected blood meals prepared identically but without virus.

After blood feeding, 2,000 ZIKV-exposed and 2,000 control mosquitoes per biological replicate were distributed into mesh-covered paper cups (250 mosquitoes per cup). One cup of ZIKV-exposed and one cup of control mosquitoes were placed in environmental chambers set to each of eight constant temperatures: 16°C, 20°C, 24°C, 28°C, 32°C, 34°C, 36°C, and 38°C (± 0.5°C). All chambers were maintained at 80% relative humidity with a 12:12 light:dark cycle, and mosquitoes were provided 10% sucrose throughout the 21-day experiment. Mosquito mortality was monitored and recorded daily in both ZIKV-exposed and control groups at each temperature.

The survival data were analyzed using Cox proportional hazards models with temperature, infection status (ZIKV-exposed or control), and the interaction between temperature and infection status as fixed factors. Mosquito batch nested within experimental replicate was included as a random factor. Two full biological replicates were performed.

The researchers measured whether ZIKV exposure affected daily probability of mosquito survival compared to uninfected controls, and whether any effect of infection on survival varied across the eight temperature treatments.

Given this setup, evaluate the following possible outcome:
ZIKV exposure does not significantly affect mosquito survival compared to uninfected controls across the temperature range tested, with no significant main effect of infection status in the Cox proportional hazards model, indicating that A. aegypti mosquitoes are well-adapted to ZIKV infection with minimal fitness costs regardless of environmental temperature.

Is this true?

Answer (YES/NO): NO